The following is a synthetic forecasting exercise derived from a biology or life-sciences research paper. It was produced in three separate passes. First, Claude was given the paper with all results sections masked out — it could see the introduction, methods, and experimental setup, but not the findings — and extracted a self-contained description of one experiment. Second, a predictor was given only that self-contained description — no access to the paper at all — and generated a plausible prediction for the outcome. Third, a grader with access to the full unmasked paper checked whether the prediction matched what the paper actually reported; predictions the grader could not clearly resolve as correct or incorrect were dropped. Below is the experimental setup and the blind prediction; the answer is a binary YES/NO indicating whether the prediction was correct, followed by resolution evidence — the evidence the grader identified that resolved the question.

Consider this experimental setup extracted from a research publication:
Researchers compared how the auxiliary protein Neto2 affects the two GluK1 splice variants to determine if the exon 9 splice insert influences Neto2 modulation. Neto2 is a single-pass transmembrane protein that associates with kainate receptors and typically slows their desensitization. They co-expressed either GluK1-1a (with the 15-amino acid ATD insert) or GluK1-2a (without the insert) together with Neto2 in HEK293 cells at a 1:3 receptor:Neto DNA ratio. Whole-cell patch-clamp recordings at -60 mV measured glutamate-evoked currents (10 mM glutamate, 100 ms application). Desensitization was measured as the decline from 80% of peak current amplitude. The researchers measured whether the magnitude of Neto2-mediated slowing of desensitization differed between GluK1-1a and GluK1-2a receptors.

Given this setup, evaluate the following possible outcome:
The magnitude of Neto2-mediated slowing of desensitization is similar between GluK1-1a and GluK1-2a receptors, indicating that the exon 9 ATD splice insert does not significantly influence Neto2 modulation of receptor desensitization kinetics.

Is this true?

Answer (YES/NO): NO